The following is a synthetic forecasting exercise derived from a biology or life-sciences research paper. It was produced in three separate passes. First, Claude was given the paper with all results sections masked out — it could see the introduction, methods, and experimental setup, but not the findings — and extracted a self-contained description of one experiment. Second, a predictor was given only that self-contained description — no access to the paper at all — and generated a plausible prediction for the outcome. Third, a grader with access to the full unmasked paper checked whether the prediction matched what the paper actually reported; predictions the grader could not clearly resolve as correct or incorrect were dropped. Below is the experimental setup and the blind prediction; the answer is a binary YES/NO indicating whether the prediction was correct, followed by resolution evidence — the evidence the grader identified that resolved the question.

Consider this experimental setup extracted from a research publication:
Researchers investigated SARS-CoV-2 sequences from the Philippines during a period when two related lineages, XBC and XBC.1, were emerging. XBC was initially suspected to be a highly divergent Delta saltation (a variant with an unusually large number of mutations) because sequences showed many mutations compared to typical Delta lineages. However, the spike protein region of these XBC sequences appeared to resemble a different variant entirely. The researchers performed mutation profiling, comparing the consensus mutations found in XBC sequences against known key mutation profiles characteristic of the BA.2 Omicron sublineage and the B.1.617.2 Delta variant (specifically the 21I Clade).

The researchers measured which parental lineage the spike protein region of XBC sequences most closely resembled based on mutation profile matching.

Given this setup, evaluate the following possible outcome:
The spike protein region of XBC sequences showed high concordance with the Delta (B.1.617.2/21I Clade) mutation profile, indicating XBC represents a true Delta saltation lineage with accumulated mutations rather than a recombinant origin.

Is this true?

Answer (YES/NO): NO